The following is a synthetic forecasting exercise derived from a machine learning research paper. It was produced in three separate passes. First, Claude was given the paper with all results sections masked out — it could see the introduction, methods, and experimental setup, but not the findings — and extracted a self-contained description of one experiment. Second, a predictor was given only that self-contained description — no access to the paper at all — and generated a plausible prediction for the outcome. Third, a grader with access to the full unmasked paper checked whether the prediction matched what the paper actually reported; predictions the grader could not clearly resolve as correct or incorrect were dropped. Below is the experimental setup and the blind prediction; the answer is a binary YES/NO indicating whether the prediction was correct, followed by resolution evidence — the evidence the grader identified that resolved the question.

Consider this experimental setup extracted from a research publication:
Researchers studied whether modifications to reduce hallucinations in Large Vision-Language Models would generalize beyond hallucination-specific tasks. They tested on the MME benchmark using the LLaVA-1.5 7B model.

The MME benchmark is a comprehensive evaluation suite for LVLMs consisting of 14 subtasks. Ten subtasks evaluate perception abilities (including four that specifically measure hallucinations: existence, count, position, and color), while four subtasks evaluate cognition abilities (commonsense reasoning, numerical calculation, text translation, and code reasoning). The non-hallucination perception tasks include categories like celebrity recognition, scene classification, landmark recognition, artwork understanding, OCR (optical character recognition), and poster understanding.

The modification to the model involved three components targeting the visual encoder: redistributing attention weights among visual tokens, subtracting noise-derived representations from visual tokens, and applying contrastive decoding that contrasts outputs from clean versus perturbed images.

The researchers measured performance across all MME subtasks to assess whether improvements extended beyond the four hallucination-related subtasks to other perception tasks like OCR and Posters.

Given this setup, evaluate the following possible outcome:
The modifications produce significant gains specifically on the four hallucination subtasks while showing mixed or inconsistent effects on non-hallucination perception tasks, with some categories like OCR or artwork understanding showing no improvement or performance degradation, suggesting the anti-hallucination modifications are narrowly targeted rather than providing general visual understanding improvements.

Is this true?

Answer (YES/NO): NO